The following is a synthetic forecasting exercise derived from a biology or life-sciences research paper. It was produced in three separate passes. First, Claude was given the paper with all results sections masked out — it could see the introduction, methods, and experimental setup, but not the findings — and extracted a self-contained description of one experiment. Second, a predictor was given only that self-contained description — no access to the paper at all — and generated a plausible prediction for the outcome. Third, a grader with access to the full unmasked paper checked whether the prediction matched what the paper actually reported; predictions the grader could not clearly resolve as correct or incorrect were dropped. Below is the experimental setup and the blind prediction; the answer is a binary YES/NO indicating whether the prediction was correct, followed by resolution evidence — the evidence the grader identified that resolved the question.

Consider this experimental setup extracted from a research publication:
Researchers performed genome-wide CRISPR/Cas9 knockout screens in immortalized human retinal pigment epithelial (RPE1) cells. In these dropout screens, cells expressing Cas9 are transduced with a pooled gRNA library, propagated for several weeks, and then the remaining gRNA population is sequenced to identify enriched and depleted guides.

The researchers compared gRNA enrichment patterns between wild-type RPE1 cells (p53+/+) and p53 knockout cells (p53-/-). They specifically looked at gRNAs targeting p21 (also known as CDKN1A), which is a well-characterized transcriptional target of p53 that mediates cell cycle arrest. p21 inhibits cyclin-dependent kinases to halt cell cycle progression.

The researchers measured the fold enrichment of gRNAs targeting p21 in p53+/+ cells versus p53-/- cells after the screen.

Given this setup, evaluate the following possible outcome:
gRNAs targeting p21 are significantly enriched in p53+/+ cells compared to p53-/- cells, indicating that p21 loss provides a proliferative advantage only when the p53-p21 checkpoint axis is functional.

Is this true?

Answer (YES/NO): YES